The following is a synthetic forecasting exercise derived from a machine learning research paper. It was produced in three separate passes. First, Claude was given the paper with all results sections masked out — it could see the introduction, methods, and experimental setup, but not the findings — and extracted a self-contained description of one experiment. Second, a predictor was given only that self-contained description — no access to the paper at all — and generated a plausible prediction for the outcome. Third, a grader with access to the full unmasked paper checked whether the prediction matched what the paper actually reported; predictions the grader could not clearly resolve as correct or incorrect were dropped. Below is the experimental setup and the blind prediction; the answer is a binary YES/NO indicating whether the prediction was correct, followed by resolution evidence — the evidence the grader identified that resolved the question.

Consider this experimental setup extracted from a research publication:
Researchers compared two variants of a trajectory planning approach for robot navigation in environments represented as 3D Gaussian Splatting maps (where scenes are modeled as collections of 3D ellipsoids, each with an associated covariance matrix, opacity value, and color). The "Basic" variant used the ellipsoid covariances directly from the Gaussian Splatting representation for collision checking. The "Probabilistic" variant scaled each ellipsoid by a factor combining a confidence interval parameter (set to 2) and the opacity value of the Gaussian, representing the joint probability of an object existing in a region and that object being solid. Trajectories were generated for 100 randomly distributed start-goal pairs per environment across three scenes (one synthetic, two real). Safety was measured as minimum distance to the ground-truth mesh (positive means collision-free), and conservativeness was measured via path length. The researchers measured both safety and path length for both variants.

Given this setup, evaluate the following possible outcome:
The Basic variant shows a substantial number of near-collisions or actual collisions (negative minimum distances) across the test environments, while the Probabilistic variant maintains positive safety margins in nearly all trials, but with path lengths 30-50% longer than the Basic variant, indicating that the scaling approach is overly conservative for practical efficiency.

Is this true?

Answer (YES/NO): NO